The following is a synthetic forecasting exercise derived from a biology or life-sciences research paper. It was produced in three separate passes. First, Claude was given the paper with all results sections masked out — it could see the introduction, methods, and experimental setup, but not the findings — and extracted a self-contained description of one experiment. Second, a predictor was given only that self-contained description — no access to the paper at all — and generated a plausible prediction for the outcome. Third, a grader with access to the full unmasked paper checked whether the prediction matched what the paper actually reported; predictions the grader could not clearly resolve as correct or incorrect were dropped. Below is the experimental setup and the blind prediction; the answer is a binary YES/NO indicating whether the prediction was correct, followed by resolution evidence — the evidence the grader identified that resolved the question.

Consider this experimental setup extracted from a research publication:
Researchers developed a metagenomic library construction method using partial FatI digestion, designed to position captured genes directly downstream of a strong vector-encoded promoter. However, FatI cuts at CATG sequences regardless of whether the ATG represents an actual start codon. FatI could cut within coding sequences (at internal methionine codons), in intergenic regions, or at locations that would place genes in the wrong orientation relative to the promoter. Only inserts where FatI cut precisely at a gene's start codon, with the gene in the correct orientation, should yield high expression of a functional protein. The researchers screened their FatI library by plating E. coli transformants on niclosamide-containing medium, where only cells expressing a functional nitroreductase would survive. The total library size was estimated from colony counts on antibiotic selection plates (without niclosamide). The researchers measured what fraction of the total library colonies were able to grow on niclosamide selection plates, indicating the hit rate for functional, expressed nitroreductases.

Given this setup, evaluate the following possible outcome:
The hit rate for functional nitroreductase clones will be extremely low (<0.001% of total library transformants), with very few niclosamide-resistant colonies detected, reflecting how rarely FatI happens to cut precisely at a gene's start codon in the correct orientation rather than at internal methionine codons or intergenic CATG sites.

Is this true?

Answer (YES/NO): YES